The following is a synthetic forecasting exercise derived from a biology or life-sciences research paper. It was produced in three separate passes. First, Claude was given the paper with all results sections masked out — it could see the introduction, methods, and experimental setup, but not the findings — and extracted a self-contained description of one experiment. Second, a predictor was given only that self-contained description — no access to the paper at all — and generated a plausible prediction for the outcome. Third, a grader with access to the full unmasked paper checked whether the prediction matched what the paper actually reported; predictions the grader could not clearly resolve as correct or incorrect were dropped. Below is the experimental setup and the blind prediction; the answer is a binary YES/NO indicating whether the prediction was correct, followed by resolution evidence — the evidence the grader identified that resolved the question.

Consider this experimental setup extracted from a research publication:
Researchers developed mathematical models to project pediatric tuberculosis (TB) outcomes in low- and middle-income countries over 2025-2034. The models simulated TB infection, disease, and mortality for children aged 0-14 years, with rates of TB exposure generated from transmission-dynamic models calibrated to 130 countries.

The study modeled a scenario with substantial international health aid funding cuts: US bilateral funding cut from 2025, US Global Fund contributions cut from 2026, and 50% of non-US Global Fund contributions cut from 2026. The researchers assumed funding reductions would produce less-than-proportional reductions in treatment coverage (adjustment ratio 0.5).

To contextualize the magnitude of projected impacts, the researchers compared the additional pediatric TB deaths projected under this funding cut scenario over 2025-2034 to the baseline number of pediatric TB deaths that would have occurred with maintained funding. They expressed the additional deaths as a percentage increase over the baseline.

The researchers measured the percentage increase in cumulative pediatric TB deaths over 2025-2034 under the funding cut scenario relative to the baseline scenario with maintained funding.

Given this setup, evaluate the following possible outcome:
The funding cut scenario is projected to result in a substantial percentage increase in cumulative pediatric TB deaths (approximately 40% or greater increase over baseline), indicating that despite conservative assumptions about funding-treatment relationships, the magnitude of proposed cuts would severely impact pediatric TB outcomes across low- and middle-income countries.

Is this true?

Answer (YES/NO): YES